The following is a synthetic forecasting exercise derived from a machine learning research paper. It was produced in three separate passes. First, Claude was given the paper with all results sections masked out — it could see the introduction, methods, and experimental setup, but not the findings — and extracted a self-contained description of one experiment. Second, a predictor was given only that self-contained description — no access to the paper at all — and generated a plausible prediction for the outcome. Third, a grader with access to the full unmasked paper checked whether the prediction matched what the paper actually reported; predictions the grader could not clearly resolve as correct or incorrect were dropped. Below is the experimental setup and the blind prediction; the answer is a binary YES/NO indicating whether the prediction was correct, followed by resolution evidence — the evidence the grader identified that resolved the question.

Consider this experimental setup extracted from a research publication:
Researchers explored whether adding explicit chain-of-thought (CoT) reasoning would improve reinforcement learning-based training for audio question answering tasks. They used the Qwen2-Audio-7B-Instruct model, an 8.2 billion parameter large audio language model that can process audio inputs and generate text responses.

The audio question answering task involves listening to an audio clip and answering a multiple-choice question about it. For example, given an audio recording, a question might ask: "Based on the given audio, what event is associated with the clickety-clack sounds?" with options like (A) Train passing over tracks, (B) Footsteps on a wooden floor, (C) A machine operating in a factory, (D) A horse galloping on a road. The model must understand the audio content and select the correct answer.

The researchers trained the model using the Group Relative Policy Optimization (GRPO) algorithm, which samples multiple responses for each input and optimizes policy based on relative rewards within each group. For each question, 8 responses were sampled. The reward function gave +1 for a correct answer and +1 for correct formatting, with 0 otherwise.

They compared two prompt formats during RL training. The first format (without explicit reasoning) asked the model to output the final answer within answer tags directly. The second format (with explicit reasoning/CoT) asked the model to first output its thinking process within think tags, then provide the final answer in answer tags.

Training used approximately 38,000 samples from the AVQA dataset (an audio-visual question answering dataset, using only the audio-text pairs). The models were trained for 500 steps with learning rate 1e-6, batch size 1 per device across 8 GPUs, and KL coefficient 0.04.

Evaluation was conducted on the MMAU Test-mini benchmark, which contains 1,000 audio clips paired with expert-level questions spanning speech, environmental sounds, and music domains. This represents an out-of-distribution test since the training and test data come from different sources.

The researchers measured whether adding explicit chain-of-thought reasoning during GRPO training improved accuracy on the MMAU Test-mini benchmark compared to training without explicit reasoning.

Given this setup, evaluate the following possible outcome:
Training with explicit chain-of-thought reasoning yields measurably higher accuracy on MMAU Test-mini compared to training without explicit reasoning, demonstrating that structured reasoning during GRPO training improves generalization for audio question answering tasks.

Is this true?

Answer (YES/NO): NO